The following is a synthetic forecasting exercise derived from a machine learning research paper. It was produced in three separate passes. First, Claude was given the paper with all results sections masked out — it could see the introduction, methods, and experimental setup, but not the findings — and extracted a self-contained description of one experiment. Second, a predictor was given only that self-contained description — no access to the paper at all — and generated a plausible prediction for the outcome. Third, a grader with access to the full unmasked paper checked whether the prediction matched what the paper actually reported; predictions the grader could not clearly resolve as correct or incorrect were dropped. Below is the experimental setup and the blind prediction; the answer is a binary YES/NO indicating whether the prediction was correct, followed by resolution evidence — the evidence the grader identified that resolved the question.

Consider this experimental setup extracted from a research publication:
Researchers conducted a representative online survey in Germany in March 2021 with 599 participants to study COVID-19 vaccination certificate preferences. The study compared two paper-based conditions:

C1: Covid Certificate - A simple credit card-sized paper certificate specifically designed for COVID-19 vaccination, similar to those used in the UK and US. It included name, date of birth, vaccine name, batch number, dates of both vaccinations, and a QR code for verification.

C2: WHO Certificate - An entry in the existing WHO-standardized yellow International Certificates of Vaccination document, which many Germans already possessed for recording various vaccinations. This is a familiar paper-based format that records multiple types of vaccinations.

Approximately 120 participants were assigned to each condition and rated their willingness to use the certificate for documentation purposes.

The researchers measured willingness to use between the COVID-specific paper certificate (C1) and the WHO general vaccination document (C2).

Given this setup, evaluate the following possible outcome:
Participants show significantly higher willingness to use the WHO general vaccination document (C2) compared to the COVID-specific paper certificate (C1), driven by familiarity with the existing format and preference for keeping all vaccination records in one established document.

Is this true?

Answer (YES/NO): NO